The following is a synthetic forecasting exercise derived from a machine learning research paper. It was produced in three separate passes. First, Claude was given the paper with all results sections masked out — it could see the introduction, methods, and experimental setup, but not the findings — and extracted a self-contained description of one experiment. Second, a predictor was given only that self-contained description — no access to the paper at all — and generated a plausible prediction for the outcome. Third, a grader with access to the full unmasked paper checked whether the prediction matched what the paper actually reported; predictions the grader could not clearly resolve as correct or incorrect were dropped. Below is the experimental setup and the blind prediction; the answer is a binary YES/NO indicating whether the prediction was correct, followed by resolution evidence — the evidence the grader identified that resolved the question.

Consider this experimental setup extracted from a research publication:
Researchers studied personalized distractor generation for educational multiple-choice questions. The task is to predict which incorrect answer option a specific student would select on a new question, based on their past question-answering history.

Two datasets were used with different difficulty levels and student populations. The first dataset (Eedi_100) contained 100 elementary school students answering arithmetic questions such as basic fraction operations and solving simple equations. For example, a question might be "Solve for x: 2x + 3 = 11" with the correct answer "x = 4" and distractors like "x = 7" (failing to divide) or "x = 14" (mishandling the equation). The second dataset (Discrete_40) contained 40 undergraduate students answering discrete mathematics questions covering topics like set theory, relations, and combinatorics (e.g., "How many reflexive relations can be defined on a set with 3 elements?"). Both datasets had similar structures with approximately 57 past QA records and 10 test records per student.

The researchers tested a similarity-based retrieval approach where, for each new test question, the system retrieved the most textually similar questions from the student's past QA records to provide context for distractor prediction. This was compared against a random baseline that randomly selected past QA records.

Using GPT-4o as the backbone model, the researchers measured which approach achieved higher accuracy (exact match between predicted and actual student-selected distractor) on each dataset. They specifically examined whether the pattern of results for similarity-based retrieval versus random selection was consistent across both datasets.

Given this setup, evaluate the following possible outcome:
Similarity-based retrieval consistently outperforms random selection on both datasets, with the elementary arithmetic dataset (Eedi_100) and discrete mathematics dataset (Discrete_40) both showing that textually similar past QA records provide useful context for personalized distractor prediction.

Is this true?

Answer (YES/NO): NO